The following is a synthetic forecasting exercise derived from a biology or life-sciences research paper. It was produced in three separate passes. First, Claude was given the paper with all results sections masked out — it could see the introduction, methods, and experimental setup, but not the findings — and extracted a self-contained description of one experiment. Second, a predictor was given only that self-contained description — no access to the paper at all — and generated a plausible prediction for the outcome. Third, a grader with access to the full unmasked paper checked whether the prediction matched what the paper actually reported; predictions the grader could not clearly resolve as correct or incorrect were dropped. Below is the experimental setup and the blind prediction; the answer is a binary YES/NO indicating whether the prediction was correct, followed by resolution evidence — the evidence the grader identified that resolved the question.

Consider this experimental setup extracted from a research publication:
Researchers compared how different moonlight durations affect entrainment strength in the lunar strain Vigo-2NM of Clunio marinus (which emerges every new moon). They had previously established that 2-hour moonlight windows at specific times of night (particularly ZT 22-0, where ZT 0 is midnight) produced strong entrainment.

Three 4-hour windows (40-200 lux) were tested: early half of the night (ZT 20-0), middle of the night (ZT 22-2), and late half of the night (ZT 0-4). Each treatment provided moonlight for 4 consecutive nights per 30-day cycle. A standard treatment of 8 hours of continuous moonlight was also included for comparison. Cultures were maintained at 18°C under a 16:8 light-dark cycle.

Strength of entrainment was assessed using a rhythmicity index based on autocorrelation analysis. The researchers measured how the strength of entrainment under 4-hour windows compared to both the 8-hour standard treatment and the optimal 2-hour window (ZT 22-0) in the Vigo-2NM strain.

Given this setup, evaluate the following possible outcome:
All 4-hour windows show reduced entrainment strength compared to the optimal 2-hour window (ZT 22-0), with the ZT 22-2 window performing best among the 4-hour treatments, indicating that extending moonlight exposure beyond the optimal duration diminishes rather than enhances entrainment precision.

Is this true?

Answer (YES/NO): NO